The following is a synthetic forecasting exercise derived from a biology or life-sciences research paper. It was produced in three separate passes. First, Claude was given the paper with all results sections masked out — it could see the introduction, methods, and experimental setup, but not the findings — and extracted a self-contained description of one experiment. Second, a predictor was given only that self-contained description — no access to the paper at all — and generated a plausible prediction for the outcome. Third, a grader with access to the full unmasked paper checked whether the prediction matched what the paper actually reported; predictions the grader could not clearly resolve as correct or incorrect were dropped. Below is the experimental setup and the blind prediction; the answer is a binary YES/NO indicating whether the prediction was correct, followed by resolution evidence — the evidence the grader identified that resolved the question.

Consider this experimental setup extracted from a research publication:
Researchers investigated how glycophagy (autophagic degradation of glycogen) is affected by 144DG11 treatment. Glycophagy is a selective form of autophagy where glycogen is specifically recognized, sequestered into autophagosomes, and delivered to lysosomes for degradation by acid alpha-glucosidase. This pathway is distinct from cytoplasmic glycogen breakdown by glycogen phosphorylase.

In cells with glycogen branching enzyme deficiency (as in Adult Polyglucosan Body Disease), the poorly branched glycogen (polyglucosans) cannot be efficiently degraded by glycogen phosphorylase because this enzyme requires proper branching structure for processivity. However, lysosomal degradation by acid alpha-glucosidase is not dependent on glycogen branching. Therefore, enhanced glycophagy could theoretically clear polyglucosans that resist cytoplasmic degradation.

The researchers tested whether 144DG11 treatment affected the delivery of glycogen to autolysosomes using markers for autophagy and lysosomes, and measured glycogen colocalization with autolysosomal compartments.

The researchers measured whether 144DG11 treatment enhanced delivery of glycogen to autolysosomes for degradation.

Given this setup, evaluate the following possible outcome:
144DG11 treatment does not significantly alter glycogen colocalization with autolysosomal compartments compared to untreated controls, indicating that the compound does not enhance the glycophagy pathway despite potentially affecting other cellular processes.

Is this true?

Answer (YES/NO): NO